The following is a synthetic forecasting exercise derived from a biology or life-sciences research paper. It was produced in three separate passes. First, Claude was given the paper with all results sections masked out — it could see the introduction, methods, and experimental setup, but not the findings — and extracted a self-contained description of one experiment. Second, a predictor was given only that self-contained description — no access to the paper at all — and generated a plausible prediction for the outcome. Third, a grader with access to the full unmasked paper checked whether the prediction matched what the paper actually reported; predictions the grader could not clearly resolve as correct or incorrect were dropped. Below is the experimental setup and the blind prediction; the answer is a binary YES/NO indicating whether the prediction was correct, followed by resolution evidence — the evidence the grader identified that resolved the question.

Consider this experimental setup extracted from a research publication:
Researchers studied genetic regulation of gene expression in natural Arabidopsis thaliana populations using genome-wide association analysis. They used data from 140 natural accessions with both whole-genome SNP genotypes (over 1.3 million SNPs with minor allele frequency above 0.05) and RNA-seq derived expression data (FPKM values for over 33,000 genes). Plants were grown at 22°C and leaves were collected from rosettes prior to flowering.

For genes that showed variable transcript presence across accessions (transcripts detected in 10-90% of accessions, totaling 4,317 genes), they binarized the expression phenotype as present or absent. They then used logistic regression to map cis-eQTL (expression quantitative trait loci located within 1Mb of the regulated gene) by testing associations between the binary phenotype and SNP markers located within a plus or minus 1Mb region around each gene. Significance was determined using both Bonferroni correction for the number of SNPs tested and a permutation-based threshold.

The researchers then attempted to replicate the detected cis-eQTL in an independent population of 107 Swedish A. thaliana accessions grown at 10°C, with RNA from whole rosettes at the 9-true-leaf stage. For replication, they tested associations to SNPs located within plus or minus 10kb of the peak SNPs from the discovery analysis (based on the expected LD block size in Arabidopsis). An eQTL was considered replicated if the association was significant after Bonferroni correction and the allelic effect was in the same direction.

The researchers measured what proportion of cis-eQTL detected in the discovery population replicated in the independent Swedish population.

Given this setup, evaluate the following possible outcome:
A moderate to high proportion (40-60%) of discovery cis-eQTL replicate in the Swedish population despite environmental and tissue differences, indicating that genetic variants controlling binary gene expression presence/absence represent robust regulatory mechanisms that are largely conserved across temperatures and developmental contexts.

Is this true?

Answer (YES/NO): YES